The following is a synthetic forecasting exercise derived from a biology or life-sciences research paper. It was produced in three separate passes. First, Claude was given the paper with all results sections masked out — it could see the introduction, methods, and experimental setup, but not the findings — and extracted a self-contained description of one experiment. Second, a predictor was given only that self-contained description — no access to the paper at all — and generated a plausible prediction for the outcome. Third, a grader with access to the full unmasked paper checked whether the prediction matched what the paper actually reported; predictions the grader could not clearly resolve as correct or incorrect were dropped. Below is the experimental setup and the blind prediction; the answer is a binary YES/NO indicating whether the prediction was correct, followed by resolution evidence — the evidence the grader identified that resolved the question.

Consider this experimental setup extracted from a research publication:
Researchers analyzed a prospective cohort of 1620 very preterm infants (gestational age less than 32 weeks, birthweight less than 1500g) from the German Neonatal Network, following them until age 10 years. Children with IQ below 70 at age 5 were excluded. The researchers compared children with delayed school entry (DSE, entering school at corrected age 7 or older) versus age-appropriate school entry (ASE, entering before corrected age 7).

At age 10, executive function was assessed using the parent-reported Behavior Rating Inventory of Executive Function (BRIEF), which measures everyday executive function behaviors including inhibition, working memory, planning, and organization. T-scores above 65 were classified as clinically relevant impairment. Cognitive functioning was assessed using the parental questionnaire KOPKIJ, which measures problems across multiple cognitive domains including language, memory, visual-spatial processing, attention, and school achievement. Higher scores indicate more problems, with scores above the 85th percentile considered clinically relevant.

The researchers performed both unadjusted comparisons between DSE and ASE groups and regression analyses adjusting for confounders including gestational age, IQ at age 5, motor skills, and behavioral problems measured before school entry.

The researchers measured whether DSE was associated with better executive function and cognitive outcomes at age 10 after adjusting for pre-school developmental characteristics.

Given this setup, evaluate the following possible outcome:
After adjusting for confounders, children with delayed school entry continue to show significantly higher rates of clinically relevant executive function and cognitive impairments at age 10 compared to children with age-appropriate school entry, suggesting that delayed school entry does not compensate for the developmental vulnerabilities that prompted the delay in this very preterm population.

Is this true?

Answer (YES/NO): NO